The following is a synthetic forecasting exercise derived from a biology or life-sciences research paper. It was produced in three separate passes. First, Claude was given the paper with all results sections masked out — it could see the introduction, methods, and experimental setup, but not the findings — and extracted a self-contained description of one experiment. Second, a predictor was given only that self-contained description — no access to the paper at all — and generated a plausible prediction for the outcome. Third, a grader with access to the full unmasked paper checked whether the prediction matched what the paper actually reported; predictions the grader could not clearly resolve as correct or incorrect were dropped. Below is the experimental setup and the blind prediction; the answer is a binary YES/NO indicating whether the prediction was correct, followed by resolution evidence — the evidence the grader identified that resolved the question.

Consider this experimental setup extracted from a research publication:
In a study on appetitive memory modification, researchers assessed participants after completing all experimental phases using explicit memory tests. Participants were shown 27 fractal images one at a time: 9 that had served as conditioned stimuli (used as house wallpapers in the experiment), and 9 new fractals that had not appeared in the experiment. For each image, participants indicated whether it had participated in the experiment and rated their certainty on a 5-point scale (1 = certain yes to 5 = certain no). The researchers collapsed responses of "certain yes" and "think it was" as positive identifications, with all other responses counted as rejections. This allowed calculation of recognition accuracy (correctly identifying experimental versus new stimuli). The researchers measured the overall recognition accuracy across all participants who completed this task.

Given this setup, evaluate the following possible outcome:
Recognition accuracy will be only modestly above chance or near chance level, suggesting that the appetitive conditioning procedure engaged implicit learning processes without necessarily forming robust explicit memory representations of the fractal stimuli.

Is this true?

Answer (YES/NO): NO